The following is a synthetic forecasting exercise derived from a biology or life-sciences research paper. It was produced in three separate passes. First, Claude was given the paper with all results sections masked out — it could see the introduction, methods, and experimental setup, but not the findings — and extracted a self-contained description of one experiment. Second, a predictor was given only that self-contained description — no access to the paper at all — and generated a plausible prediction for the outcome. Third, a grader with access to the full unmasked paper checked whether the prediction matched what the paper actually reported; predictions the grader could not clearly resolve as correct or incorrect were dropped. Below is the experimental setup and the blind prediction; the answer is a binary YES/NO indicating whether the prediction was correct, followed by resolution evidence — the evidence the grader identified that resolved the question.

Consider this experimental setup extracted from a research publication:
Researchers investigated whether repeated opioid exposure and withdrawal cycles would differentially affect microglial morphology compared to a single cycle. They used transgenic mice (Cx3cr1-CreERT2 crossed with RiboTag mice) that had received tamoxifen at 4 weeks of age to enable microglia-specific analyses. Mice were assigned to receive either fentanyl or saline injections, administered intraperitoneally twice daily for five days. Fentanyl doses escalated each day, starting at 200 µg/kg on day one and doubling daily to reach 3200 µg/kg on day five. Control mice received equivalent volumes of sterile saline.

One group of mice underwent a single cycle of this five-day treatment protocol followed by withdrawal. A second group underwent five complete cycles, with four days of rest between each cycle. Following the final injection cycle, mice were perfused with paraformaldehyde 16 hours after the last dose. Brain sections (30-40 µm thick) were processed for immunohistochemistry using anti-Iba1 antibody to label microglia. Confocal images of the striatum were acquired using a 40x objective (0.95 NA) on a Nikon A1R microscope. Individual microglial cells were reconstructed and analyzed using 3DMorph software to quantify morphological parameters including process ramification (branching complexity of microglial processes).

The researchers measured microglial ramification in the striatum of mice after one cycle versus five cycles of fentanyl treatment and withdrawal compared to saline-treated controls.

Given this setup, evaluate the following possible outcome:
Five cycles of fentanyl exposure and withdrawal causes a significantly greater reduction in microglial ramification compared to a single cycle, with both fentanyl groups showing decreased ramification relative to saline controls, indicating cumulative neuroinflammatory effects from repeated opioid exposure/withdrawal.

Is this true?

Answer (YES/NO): NO